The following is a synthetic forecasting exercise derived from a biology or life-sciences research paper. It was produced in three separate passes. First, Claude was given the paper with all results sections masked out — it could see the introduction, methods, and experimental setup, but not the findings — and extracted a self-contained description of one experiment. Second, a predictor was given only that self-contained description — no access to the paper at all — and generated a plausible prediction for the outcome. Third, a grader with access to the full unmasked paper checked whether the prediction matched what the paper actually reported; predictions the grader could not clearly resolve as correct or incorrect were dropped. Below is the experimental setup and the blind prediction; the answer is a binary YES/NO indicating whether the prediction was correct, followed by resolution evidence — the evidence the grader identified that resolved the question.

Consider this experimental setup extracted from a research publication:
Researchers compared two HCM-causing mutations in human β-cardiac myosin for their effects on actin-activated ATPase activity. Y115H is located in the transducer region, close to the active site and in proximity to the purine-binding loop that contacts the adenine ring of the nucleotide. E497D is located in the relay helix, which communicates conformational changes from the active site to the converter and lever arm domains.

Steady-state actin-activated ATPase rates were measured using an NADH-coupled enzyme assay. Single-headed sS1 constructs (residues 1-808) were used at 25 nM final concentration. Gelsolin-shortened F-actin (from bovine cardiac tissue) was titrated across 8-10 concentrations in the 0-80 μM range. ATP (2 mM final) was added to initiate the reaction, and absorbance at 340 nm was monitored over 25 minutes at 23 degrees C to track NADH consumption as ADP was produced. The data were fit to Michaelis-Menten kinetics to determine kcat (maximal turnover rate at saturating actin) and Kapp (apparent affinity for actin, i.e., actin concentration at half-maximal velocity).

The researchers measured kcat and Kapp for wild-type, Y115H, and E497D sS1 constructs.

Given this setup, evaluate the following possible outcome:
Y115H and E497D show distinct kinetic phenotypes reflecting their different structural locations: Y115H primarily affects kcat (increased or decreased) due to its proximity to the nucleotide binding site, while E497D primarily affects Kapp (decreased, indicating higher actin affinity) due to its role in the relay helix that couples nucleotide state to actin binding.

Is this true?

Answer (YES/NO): NO